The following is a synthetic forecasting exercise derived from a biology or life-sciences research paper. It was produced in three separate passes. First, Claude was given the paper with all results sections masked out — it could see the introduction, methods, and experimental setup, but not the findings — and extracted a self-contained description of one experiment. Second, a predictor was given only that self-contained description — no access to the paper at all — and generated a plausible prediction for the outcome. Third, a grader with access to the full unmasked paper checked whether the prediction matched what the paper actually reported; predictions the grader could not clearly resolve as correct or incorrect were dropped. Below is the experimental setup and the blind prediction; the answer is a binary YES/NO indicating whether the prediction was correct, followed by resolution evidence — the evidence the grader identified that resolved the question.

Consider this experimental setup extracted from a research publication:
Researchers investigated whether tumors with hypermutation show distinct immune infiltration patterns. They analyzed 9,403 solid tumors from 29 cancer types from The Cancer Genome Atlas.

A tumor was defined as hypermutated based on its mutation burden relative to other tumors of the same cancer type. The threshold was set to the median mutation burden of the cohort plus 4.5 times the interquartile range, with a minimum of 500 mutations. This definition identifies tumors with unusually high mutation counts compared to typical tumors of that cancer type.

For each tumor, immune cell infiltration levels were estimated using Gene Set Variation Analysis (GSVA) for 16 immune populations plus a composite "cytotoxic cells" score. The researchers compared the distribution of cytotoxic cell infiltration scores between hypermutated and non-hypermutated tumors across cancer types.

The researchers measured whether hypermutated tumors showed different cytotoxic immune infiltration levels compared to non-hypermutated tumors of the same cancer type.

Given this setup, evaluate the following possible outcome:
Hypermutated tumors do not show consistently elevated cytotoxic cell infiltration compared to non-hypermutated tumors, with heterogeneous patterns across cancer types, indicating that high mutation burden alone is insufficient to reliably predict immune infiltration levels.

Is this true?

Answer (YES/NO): YES